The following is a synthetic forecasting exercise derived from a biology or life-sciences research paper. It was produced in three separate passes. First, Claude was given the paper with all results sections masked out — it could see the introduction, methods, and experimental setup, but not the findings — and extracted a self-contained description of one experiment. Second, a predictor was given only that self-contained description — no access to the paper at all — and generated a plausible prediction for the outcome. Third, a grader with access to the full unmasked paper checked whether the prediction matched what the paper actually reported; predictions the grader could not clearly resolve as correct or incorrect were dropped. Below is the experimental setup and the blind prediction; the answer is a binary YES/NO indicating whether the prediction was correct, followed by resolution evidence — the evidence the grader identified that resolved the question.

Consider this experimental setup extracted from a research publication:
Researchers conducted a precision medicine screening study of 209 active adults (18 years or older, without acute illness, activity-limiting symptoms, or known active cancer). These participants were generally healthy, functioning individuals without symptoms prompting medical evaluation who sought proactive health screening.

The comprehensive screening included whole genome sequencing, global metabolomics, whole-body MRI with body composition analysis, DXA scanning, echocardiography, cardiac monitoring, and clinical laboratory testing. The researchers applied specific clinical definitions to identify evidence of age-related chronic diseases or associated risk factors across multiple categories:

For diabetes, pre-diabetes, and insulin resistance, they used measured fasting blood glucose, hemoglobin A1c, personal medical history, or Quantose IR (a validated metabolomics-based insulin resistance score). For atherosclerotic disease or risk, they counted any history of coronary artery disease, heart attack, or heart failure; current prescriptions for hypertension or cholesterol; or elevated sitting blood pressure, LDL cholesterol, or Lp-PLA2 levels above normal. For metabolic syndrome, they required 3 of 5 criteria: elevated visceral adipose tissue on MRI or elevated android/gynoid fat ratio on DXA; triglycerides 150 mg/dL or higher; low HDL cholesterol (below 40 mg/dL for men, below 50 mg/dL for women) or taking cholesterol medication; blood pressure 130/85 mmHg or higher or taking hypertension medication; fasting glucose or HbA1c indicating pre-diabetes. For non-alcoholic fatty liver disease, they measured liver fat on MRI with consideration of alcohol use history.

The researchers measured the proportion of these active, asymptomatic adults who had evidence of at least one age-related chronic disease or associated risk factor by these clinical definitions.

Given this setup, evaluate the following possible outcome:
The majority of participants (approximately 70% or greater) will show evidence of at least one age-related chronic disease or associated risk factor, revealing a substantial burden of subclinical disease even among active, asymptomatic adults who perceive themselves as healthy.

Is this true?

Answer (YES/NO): YES